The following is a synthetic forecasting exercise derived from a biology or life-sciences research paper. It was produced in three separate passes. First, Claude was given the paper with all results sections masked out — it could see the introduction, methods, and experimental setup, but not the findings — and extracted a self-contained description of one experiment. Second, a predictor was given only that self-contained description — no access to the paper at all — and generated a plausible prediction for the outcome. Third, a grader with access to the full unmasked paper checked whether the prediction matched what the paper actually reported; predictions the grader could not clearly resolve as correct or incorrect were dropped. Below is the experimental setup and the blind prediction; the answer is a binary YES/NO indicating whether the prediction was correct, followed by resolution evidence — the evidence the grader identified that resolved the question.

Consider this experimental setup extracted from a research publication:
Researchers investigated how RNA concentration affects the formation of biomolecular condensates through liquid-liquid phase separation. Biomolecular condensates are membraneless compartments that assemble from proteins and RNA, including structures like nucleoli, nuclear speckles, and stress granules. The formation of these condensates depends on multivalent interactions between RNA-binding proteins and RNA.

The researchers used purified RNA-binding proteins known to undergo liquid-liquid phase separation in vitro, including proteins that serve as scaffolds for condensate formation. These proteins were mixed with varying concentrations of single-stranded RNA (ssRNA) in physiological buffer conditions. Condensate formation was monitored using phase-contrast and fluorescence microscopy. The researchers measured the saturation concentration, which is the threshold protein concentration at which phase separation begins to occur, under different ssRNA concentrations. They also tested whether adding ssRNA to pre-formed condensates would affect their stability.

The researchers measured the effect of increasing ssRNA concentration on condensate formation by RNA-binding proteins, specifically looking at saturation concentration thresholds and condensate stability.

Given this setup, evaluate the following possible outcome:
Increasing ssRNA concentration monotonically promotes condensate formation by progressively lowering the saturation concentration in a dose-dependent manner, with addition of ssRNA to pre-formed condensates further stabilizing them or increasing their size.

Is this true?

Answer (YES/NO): NO